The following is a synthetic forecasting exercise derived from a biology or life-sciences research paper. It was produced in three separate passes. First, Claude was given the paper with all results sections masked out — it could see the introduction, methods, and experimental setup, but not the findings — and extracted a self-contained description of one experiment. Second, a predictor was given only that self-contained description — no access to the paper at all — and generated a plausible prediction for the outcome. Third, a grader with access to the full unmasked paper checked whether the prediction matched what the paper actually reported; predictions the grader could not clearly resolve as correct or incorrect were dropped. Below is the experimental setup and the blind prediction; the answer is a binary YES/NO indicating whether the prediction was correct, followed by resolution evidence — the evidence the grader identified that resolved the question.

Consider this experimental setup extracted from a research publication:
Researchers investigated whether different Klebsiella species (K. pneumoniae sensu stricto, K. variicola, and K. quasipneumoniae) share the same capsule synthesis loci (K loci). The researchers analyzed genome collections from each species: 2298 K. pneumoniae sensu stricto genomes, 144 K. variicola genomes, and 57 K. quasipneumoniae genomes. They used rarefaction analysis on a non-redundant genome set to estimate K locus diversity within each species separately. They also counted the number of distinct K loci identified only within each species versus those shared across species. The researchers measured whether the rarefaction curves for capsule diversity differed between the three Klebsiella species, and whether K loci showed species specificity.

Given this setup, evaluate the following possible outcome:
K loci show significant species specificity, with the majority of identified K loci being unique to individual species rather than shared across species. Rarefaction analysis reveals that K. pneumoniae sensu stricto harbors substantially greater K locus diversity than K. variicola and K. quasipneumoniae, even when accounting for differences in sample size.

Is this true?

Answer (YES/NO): NO